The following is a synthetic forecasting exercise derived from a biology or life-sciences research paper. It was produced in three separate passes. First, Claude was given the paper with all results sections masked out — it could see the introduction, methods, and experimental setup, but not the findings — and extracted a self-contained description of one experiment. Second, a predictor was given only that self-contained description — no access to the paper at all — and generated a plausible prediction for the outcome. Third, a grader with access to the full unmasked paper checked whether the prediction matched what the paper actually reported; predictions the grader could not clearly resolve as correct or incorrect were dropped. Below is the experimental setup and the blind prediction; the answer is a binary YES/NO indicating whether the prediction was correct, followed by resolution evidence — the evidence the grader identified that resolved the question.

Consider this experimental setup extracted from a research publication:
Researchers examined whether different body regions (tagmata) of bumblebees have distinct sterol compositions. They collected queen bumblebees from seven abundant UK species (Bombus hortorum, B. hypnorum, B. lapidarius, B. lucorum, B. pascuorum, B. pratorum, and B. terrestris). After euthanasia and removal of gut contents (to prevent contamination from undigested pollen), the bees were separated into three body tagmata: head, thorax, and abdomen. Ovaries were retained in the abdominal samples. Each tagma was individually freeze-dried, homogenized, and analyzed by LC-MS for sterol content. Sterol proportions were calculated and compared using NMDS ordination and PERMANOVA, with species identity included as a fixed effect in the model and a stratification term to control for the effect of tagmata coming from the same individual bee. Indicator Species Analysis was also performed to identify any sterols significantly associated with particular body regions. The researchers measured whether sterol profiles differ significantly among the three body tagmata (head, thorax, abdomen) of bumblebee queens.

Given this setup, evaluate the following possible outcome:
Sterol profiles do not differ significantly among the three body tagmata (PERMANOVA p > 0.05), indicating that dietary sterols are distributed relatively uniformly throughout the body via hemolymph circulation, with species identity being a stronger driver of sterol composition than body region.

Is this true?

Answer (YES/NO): NO